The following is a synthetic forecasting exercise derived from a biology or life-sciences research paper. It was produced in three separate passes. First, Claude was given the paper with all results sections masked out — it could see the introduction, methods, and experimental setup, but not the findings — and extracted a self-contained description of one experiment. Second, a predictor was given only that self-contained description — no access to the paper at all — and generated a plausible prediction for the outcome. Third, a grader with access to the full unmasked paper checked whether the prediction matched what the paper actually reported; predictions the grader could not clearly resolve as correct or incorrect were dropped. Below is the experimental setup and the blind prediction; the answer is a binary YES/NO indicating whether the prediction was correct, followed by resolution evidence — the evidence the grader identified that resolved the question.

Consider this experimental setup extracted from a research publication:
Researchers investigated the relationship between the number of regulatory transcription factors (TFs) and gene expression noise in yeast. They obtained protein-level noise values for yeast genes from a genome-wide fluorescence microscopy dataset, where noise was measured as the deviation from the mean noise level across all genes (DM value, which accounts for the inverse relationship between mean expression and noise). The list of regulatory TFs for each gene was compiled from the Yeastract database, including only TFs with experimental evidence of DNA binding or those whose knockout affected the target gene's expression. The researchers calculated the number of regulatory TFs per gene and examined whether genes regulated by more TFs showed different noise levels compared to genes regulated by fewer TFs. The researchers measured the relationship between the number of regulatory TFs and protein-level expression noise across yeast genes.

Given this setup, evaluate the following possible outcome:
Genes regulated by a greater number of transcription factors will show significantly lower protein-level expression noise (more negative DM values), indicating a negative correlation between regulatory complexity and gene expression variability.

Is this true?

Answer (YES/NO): NO